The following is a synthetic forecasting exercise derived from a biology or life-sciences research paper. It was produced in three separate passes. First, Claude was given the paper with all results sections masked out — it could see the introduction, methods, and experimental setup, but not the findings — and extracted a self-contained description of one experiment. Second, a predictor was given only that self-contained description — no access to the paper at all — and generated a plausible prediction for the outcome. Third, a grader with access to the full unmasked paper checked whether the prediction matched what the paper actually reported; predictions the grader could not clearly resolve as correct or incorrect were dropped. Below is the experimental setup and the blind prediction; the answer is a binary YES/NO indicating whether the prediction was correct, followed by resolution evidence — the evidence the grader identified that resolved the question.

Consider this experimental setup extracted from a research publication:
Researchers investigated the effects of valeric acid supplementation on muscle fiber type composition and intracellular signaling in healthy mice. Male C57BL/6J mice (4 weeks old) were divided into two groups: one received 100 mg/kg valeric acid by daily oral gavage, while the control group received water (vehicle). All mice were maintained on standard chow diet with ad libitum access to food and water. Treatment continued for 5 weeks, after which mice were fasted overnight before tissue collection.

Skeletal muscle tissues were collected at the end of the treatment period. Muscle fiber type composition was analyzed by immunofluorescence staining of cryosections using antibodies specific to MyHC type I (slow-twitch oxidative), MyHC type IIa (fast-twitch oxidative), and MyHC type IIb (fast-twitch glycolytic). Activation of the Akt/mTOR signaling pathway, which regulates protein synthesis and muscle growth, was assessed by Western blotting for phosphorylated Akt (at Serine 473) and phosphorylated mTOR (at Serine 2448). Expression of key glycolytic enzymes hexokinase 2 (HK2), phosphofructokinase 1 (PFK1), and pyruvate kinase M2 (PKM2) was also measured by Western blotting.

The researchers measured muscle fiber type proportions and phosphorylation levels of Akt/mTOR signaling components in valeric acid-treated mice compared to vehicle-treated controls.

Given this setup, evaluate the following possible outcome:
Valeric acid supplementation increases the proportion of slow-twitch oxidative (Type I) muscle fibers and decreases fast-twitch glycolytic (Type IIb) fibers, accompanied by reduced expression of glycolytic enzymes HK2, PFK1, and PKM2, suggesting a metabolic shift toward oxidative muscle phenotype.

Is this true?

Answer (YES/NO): NO